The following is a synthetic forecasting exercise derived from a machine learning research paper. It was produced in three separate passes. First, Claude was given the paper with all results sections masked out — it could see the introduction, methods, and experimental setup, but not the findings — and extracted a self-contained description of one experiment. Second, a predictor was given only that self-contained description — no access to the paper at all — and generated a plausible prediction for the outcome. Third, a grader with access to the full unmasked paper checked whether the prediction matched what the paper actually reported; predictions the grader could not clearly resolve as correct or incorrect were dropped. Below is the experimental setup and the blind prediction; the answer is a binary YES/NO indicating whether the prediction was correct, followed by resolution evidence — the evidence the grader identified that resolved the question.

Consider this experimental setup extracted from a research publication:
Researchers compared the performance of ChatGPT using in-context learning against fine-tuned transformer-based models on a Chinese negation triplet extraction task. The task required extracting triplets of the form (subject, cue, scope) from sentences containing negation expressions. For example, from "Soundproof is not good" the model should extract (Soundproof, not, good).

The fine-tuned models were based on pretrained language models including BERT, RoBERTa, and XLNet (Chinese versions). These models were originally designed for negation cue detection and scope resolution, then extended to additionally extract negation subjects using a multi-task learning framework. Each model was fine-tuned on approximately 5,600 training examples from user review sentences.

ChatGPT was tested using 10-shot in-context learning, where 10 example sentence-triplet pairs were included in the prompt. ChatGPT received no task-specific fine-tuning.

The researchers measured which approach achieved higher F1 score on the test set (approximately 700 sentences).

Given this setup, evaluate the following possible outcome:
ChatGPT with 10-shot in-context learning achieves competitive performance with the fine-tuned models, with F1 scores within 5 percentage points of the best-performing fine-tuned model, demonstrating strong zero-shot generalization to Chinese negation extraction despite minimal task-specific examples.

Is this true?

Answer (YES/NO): NO